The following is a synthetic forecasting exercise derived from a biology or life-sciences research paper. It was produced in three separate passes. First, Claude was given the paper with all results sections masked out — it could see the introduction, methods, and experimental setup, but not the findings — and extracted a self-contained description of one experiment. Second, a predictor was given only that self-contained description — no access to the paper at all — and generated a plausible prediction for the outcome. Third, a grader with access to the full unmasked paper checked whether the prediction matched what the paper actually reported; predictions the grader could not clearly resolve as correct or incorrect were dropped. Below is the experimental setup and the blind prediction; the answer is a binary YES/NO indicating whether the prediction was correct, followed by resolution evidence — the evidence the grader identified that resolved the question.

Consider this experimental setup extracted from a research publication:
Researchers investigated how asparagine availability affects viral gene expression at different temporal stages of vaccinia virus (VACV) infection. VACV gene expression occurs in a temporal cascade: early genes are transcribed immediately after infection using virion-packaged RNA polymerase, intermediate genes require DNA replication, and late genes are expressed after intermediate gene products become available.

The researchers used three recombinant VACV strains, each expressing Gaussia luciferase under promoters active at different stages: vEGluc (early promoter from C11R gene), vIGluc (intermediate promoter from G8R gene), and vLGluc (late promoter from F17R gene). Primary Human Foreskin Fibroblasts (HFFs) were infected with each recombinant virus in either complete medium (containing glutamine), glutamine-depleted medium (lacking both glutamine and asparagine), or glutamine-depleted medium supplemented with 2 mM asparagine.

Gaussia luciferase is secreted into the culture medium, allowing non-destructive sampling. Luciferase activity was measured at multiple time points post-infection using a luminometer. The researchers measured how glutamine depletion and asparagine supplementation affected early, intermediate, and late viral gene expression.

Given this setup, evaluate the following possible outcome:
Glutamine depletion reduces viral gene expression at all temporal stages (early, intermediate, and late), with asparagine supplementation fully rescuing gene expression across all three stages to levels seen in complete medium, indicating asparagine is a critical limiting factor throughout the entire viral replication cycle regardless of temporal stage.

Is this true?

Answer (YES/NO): NO